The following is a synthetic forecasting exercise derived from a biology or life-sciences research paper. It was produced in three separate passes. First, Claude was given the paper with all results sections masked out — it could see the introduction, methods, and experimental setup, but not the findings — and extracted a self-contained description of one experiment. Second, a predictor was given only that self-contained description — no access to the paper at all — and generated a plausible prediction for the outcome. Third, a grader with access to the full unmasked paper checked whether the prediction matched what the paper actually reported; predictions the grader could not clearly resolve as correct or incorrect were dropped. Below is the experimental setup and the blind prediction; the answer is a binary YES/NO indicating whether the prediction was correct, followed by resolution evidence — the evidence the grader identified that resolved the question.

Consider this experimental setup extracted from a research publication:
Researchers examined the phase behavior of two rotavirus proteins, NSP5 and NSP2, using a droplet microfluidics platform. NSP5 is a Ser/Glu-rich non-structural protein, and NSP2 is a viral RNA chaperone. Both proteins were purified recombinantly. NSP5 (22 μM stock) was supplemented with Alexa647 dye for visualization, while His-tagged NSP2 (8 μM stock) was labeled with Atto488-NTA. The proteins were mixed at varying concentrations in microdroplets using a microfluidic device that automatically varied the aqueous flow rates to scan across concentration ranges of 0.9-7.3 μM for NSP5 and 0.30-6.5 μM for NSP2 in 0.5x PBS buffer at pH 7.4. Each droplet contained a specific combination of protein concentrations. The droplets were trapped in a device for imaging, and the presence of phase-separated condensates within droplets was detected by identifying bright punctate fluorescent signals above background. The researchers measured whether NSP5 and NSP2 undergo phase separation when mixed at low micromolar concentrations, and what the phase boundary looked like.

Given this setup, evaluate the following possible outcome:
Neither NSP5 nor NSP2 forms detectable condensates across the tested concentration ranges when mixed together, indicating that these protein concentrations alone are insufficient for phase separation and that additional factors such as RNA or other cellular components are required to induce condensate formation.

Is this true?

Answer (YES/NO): NO